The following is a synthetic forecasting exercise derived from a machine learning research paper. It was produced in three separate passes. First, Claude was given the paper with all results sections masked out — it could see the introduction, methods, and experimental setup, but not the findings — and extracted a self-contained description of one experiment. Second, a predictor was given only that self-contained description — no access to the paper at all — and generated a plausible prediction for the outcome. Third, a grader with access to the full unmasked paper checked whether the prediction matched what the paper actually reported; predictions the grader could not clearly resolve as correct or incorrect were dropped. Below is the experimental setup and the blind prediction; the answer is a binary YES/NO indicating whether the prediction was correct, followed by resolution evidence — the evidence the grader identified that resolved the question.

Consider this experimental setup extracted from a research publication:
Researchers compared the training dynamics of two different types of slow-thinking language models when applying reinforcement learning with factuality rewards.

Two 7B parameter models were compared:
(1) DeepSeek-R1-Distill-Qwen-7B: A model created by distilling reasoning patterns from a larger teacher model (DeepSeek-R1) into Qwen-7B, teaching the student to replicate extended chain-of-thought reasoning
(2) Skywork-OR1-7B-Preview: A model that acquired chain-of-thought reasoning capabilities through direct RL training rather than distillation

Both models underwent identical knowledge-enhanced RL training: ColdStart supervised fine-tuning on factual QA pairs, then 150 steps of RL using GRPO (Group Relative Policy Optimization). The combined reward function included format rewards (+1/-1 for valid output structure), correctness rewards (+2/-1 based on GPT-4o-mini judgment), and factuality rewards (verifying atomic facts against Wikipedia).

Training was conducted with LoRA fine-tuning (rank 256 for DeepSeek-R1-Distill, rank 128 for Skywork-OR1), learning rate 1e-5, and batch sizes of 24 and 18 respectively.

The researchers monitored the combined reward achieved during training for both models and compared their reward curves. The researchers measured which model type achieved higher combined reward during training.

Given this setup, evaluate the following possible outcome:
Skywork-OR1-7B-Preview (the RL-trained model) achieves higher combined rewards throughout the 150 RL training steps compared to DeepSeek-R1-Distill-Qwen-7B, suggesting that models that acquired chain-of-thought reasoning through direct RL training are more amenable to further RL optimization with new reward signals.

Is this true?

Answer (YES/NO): NO